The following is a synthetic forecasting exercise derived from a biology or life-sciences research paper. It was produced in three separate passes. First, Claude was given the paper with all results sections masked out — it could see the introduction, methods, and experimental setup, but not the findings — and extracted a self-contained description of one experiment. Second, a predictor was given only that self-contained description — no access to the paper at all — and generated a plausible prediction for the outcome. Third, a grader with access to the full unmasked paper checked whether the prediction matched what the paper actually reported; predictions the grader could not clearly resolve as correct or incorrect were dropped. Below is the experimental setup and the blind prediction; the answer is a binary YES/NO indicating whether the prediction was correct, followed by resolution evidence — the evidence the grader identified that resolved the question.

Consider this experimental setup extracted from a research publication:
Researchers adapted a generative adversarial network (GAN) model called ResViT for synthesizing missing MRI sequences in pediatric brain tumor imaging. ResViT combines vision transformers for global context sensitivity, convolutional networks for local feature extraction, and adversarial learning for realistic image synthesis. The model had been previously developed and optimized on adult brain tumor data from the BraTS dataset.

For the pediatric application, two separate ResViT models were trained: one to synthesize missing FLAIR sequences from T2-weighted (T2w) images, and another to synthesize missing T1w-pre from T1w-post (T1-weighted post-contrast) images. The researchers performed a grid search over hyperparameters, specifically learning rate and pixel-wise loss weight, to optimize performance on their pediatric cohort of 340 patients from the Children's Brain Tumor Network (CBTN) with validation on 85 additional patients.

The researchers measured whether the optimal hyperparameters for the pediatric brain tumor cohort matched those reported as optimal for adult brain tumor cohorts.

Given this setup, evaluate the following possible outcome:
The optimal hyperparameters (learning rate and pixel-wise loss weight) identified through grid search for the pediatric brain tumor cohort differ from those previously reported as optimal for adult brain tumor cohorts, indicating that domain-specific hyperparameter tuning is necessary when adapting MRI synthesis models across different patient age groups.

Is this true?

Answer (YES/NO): YES